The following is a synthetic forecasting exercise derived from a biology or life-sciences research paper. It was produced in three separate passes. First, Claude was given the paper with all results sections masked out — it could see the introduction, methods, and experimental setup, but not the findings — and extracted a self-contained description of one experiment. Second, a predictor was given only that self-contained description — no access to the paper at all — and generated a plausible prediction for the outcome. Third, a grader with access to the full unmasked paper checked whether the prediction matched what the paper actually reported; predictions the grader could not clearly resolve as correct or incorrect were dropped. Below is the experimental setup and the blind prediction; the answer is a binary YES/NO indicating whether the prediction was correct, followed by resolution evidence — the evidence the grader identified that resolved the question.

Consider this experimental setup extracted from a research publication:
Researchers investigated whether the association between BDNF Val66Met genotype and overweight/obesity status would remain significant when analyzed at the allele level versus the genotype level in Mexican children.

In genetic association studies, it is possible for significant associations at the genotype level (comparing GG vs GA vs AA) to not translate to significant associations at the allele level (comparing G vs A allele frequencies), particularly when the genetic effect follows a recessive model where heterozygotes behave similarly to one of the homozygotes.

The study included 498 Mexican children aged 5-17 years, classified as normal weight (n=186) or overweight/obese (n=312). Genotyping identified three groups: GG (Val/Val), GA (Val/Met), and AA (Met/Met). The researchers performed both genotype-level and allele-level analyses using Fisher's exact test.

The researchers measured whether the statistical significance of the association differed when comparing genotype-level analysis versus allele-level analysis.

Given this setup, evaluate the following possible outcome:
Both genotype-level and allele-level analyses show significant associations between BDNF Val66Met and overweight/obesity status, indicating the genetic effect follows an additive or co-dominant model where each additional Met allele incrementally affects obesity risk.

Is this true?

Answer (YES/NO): NO